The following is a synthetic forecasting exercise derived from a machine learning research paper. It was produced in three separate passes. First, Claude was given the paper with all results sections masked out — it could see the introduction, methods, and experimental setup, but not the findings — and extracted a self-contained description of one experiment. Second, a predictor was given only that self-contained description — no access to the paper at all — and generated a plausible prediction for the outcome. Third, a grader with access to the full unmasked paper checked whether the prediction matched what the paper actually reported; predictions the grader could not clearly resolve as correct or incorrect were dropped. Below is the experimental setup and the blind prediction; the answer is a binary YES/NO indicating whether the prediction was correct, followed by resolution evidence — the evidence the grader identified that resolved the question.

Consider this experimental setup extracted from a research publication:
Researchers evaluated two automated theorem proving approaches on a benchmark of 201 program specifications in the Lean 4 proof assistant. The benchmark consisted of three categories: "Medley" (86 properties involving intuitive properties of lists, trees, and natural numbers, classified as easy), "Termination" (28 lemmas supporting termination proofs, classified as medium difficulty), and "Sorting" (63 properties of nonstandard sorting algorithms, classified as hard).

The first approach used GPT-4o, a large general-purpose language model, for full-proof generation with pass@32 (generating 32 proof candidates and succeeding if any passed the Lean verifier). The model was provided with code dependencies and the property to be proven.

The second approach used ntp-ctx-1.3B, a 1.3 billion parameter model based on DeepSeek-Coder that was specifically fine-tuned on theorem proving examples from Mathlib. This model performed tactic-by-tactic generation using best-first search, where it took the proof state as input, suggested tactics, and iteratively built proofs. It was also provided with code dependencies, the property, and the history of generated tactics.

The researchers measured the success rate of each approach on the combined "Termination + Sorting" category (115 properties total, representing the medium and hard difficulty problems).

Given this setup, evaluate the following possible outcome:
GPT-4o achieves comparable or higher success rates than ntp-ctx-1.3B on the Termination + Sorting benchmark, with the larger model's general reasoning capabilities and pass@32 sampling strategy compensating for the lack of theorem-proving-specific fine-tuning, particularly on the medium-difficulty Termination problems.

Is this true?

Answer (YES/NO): NO